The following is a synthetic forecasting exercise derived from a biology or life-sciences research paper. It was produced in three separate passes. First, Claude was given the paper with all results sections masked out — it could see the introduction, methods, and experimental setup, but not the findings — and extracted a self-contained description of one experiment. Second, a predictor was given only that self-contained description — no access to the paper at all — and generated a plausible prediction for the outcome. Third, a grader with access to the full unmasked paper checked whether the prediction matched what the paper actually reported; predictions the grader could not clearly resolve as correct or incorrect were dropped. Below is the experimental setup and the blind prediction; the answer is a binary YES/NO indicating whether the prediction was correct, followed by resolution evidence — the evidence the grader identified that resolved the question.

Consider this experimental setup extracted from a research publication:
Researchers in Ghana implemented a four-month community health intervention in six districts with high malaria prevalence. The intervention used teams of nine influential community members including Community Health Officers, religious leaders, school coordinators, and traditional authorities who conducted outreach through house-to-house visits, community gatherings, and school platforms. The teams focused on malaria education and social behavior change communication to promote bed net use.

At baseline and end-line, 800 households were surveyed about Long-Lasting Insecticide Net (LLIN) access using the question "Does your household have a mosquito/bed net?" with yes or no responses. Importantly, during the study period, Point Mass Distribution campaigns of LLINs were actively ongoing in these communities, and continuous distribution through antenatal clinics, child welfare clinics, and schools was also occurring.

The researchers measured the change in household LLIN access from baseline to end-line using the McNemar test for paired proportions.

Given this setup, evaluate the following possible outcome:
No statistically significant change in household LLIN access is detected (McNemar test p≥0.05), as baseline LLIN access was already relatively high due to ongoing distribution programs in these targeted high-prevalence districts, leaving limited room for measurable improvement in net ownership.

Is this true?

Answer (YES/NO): NO